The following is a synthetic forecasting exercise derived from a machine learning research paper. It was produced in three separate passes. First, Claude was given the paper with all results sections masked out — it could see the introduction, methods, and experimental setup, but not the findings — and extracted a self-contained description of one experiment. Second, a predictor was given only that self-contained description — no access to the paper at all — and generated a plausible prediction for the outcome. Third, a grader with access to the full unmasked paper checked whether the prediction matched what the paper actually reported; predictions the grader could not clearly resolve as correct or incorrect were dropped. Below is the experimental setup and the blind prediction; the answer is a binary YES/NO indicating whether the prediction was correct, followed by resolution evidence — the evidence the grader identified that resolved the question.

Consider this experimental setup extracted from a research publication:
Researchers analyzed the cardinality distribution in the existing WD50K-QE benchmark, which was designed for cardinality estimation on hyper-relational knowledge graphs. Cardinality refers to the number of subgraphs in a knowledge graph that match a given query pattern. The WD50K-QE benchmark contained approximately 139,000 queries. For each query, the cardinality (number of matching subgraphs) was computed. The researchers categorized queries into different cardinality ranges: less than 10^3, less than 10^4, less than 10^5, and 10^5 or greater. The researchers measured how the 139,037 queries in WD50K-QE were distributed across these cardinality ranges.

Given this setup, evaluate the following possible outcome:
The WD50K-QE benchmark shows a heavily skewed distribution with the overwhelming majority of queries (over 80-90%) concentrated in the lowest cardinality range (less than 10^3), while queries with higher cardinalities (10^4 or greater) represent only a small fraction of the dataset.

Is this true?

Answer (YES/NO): YES